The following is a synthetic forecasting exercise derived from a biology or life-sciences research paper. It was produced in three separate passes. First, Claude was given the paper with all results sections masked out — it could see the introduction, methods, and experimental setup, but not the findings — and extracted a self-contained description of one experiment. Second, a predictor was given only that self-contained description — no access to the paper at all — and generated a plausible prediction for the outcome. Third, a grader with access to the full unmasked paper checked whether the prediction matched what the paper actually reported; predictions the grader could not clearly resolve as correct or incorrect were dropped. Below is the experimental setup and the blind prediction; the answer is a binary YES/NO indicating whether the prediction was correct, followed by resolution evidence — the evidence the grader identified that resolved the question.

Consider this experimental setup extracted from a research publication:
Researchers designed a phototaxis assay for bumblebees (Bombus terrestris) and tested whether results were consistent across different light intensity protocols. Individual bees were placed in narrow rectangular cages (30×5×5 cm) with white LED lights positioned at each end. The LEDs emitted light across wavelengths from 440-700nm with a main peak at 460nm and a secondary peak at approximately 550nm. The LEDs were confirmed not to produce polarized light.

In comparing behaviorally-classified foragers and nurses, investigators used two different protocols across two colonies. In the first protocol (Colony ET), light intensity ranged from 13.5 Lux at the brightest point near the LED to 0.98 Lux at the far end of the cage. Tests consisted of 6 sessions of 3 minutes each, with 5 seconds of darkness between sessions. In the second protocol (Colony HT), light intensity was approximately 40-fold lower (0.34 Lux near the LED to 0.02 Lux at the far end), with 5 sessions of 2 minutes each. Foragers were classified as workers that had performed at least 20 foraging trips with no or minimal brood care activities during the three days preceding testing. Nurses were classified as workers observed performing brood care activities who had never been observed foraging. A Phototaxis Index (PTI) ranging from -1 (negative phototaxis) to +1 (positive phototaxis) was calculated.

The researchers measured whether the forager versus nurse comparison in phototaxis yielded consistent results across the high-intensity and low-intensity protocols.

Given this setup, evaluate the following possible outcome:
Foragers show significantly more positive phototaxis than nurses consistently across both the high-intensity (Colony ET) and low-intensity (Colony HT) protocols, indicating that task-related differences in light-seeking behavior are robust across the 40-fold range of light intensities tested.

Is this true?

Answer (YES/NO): NO